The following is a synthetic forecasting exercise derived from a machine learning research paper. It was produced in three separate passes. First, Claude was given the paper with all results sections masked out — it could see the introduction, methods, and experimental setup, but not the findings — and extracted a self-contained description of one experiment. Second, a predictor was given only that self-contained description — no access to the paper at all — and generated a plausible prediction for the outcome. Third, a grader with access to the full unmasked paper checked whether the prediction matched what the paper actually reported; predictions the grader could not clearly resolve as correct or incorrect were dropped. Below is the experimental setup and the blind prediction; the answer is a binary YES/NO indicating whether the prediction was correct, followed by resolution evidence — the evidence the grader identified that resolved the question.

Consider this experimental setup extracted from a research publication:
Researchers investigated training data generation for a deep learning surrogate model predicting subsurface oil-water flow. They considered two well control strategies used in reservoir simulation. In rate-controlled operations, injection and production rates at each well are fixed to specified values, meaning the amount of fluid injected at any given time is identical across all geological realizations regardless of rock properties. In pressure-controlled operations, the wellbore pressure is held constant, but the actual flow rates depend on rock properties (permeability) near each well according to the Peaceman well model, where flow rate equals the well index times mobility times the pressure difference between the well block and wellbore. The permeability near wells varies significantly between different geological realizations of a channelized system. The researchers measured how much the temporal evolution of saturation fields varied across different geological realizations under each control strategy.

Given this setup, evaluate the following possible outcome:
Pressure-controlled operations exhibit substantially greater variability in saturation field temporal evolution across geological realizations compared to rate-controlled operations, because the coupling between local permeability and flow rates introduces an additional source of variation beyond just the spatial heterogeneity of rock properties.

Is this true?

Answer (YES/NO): YES